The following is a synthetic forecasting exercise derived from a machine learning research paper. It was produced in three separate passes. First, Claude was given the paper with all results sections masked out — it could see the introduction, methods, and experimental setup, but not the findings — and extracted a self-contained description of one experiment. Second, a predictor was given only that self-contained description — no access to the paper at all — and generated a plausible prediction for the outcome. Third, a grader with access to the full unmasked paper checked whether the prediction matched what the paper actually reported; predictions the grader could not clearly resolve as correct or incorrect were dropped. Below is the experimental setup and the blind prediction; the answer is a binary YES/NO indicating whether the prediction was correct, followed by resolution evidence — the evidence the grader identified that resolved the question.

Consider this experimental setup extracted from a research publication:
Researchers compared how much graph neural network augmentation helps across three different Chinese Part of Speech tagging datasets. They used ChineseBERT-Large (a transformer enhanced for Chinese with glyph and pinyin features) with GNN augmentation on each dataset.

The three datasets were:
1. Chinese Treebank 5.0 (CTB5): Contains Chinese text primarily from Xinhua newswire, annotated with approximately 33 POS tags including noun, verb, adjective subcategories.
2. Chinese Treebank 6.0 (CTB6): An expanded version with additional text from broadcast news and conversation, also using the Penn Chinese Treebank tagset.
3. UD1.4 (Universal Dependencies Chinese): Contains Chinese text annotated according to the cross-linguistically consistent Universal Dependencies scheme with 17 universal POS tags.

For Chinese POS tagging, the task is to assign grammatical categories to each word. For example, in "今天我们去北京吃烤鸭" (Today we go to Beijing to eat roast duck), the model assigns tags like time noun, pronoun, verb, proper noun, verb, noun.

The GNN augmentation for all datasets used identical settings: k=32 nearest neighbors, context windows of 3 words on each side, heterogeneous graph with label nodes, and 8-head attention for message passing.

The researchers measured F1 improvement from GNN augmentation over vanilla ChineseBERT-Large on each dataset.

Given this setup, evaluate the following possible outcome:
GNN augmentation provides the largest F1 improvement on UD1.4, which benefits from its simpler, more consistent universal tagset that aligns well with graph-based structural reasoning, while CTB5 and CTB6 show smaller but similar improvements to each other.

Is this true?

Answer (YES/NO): NO